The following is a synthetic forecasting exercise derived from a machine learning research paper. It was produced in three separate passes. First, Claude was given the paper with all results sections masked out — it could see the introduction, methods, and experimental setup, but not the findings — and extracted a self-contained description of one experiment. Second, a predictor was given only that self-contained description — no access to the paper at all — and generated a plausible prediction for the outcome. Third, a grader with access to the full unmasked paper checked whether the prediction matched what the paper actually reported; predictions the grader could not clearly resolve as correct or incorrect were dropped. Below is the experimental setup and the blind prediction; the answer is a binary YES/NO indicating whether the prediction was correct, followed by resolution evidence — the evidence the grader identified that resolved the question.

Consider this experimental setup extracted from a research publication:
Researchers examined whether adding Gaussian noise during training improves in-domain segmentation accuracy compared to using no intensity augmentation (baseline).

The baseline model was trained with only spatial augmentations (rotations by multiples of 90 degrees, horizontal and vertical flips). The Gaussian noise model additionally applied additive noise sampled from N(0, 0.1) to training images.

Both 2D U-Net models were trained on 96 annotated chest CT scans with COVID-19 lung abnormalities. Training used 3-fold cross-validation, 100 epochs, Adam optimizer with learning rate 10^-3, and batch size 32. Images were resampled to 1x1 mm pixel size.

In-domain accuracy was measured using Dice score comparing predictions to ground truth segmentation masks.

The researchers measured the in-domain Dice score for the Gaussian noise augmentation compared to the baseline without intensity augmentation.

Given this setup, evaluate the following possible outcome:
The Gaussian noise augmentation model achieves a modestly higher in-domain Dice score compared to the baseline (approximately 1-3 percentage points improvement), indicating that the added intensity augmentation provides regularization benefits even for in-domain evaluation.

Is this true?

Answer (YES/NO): NO